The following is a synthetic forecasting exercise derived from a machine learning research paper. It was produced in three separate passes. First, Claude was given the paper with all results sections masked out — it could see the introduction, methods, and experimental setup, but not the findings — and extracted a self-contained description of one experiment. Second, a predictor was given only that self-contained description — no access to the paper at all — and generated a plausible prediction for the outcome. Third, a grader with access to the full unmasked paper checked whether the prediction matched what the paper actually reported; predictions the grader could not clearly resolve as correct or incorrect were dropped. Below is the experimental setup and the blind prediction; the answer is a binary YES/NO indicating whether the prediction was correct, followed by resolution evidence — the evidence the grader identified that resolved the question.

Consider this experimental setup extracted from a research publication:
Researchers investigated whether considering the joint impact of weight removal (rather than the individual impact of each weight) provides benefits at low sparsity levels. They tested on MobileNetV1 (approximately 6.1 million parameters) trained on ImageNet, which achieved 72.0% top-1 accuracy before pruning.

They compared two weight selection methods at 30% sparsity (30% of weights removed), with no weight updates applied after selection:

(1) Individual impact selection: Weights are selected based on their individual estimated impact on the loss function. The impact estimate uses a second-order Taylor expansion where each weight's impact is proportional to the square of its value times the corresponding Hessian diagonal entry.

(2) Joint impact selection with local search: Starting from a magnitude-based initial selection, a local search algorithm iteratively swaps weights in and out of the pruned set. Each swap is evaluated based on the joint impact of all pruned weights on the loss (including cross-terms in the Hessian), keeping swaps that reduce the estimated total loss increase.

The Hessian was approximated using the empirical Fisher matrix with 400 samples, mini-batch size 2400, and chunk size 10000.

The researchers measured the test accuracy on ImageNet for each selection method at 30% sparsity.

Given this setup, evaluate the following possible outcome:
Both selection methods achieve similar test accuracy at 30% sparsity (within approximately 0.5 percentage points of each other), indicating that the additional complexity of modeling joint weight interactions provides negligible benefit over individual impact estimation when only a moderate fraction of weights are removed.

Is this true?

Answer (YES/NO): YES